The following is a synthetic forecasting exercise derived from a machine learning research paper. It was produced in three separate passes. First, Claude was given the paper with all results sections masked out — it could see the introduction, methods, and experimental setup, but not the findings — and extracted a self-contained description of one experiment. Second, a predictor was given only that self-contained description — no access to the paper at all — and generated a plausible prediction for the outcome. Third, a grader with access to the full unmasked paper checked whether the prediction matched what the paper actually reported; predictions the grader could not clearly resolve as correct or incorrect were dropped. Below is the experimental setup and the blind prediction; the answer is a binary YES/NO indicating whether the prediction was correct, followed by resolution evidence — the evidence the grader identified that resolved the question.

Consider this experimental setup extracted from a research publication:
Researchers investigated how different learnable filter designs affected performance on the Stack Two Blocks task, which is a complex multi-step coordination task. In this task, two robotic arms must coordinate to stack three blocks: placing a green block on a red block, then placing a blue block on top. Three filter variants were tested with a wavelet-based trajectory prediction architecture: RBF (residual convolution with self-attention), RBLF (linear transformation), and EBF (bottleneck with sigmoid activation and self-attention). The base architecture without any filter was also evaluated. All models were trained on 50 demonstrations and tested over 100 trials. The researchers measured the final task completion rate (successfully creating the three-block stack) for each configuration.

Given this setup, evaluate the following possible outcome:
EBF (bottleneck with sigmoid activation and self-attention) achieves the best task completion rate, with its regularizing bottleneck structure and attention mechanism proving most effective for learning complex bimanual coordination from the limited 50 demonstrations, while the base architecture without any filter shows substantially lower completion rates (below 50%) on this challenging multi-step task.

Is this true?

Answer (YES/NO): NO